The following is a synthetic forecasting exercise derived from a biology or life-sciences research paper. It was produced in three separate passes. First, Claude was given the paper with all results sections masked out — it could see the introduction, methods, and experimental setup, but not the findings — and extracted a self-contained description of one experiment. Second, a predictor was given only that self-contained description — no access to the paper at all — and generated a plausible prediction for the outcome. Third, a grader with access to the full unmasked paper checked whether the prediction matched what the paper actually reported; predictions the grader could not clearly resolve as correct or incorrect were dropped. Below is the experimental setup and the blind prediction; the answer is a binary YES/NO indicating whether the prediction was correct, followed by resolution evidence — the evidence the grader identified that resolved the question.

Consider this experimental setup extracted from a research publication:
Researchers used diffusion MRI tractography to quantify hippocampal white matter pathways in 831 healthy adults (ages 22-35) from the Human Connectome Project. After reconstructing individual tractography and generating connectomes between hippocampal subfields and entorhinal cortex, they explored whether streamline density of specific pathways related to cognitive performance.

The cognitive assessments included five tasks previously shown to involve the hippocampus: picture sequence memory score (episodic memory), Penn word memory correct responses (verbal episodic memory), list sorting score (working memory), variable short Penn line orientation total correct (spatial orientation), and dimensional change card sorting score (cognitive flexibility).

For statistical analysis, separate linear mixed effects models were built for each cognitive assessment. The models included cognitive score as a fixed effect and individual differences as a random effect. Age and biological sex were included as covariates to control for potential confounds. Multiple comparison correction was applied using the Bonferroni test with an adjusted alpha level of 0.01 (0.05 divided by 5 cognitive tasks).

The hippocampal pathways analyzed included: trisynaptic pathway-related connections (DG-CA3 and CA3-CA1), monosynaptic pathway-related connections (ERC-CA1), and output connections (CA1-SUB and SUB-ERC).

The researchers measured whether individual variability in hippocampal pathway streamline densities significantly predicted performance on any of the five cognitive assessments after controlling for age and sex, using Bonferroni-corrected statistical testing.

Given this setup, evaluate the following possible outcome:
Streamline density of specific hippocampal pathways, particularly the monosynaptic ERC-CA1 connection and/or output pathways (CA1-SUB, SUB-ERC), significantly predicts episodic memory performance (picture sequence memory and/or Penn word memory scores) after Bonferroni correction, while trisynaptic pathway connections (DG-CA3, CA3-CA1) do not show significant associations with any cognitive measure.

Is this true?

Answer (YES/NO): NO